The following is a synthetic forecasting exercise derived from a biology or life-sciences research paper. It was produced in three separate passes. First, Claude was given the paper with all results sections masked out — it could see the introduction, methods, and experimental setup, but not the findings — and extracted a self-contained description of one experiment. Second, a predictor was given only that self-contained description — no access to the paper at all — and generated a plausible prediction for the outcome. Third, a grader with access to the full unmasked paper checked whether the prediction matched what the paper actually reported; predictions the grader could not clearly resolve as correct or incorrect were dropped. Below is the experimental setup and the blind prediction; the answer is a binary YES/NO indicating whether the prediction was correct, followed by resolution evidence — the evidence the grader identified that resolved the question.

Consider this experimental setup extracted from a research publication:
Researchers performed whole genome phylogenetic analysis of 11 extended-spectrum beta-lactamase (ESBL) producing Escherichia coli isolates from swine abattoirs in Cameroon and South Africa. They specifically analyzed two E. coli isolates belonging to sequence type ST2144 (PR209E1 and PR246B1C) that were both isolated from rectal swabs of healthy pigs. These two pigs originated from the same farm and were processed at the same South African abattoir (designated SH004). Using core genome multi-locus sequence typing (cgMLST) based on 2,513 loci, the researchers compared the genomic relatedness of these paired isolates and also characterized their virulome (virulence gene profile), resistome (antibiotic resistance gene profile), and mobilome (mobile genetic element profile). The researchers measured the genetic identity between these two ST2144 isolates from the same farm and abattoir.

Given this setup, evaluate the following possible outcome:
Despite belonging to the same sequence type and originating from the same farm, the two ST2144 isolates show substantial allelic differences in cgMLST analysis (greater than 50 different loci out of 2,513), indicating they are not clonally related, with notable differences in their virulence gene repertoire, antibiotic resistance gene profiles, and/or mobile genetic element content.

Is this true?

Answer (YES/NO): NO